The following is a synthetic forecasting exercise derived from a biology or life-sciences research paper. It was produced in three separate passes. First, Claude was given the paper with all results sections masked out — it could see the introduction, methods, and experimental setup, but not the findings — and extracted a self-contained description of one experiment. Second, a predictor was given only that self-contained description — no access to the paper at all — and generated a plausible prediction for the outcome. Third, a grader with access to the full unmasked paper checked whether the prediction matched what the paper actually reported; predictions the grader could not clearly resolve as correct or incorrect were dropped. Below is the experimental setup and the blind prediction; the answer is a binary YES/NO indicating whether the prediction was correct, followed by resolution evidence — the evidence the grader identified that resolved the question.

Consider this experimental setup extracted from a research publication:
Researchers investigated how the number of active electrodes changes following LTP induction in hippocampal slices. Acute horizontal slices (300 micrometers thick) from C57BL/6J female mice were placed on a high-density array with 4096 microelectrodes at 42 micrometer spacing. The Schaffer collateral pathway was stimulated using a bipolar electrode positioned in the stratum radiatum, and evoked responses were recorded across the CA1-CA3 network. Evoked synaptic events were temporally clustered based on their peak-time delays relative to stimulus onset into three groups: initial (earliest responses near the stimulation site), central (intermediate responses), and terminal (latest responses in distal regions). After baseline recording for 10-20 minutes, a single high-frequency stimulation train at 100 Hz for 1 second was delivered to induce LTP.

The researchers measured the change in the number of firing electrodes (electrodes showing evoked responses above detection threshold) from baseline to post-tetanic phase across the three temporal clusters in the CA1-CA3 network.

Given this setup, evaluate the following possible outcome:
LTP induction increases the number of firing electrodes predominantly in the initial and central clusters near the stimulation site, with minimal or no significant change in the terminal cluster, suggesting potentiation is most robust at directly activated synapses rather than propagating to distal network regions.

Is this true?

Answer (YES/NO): NO